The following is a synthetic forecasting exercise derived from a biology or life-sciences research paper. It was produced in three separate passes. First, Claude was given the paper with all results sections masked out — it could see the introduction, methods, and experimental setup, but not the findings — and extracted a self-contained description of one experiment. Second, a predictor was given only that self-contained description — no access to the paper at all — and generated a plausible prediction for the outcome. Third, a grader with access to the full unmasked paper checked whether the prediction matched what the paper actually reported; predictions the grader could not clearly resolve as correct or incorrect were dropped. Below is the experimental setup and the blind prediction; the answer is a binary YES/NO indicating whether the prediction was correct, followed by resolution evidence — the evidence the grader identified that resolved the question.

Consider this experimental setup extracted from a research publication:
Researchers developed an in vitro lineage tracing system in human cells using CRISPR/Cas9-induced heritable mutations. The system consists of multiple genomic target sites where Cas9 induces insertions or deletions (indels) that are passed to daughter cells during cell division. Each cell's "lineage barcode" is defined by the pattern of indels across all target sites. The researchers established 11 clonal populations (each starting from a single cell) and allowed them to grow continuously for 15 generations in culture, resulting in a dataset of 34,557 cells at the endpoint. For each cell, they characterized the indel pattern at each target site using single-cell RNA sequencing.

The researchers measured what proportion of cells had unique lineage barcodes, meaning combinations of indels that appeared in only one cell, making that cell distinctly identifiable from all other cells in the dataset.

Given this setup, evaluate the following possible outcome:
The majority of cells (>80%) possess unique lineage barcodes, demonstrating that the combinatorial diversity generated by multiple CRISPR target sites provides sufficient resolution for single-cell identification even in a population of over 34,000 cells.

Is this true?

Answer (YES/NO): NO